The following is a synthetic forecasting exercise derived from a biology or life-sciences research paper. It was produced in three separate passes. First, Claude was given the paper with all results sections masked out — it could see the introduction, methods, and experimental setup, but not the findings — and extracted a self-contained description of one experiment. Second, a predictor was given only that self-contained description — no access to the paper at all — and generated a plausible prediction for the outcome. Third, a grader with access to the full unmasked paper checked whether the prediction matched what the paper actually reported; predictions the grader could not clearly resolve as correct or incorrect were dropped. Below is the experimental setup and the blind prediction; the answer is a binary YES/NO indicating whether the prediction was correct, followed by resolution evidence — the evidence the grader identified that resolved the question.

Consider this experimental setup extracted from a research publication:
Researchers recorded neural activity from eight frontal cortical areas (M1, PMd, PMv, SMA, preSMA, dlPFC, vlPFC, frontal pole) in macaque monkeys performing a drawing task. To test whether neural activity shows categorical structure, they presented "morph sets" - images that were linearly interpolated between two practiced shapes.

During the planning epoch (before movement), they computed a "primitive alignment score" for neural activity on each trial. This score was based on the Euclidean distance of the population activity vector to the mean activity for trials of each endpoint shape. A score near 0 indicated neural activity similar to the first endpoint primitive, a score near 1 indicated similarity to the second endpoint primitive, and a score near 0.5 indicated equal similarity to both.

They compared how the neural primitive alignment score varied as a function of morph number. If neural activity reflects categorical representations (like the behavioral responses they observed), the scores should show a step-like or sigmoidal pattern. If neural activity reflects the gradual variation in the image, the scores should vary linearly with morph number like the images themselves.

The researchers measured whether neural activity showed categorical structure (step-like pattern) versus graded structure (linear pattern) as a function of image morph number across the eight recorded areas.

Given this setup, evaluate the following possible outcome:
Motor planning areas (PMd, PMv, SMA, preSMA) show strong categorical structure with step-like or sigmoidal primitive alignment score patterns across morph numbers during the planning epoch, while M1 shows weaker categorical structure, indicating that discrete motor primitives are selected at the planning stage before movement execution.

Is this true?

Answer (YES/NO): NO